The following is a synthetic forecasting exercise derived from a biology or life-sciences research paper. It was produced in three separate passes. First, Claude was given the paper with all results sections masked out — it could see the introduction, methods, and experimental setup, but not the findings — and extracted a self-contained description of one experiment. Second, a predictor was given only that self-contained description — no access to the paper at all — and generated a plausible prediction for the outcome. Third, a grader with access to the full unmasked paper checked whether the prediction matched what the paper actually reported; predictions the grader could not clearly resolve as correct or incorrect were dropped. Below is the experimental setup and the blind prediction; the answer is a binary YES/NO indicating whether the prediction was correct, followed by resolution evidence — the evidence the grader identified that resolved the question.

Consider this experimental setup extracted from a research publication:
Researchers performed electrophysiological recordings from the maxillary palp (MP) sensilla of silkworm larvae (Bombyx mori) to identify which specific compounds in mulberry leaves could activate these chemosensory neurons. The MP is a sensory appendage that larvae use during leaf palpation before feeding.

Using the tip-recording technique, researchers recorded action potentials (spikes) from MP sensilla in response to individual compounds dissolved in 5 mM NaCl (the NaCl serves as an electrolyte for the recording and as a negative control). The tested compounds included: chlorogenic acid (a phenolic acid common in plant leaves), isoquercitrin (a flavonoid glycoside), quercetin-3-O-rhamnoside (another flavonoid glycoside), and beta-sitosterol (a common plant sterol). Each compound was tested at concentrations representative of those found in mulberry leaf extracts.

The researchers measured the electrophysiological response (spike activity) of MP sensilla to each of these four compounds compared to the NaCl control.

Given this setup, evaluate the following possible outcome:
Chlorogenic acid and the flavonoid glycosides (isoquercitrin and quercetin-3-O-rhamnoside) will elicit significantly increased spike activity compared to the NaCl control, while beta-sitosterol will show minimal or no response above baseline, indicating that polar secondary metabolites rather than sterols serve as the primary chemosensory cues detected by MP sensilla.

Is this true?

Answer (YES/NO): NO